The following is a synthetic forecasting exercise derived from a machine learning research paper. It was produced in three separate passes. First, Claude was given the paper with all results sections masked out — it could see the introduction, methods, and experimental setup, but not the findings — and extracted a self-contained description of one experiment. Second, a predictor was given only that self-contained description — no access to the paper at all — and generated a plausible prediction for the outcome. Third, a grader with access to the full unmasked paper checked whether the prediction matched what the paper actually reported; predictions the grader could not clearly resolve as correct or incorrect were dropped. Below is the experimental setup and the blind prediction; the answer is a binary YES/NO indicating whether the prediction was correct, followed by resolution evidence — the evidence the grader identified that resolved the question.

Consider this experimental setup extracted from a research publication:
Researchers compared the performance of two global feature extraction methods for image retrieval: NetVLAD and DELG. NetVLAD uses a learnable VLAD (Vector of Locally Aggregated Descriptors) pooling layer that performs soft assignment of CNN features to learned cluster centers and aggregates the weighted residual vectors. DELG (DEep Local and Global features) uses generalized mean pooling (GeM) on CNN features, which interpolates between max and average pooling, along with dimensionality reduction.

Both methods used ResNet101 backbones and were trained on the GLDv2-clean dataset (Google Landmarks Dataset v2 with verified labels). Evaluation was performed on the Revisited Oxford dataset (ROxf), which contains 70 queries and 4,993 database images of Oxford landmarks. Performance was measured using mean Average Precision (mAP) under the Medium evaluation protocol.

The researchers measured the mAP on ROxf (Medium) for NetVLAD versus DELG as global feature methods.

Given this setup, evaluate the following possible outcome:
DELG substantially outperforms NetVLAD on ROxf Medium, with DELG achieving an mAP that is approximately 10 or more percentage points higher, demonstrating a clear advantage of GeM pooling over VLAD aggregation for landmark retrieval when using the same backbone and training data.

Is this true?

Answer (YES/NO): NO